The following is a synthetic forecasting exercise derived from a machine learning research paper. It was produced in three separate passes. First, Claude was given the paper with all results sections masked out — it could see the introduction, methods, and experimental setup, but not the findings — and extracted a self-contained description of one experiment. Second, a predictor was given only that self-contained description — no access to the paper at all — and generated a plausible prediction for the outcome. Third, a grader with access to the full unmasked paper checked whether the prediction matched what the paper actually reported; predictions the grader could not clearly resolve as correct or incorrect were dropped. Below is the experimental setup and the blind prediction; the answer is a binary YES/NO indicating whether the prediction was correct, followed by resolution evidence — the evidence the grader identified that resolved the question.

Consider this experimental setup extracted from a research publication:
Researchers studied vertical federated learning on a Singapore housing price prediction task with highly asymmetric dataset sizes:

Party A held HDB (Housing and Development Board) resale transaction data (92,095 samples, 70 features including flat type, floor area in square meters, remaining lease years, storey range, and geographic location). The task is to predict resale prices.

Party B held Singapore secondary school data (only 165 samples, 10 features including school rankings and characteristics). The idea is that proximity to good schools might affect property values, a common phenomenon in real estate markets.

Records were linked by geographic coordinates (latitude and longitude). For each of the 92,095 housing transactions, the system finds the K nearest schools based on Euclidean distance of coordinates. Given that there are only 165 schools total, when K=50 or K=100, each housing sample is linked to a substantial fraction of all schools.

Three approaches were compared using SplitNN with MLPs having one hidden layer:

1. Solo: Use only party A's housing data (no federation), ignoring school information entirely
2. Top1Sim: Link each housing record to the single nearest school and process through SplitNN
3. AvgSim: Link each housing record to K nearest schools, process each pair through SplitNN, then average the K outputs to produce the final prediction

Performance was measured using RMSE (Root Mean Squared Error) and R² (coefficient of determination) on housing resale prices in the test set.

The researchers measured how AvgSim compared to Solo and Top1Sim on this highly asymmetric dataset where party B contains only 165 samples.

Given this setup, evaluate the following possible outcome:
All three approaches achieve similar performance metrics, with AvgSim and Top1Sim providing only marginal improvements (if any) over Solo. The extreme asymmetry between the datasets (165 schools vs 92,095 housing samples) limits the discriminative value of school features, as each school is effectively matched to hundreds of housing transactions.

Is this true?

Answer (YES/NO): NO